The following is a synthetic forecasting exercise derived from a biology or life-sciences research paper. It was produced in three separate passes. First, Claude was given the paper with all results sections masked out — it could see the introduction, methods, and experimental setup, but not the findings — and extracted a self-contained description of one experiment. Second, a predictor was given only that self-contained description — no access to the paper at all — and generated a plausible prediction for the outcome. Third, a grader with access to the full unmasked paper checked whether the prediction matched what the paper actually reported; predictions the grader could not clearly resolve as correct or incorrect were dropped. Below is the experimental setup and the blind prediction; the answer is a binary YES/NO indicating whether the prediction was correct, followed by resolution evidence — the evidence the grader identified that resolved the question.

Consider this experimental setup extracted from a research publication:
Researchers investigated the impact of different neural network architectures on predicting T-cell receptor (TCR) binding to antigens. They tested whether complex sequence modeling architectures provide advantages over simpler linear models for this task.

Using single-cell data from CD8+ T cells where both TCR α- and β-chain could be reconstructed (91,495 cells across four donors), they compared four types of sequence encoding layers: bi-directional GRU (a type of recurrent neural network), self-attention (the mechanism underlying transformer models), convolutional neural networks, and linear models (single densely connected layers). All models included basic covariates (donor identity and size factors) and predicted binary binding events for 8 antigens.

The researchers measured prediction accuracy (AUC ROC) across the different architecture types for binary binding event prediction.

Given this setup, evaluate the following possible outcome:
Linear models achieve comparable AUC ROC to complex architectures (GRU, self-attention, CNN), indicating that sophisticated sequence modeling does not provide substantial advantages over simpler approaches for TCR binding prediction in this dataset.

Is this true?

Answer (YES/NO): YES